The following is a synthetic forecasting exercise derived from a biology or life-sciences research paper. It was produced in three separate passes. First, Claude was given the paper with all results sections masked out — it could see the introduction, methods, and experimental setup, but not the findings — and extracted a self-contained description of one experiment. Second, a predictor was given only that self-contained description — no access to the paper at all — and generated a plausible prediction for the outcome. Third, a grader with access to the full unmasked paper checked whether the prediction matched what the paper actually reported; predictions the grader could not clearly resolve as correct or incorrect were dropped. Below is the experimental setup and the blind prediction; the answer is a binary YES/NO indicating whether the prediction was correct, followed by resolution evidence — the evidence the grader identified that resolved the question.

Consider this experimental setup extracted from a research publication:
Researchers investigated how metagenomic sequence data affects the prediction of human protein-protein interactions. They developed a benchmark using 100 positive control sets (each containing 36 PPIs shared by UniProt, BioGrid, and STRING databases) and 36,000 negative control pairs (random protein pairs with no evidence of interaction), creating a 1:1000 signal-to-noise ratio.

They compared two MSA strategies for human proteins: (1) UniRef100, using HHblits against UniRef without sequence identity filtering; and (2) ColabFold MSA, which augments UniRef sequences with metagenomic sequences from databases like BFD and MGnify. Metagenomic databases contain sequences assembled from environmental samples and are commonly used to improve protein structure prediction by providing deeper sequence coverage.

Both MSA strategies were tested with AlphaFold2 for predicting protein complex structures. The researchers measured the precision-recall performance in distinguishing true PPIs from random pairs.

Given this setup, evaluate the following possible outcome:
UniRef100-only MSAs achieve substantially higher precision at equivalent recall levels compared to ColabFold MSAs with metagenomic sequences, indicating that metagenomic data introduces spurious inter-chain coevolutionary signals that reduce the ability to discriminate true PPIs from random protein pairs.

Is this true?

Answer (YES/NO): NO